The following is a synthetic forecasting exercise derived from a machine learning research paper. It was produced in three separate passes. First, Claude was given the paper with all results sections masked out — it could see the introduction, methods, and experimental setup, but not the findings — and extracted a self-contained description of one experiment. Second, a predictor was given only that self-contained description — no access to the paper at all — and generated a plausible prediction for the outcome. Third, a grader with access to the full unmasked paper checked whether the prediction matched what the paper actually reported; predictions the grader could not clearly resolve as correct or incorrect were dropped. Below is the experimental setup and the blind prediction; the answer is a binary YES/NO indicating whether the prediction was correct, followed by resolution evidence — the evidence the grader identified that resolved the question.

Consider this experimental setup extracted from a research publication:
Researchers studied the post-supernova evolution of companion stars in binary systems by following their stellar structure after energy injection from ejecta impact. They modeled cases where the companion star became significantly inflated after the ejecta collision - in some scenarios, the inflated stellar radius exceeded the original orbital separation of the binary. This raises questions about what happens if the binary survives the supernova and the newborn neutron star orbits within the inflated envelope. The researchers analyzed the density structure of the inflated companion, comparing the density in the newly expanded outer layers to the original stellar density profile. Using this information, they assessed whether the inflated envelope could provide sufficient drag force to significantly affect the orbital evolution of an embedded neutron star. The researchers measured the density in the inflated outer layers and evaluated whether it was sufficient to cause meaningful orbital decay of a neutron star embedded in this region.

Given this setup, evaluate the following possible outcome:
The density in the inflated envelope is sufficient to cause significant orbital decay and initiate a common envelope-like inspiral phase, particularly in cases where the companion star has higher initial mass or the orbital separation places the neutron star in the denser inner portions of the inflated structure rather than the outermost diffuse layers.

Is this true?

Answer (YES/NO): NO